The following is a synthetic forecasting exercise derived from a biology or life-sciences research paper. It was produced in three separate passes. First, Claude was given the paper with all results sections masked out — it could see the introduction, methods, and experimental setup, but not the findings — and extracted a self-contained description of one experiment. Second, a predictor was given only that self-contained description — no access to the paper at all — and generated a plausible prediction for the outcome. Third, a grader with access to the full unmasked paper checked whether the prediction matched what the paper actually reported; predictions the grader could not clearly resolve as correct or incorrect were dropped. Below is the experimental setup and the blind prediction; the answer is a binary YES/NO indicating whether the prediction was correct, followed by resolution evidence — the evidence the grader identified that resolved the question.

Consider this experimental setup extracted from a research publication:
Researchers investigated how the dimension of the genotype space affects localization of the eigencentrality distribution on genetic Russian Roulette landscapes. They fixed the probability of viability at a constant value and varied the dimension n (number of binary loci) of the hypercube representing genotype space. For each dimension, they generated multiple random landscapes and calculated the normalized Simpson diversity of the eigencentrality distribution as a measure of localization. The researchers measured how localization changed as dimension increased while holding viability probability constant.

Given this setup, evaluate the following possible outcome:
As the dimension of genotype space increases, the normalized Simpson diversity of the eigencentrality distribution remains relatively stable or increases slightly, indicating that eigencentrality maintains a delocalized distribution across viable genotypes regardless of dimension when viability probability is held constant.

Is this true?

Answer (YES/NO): NO